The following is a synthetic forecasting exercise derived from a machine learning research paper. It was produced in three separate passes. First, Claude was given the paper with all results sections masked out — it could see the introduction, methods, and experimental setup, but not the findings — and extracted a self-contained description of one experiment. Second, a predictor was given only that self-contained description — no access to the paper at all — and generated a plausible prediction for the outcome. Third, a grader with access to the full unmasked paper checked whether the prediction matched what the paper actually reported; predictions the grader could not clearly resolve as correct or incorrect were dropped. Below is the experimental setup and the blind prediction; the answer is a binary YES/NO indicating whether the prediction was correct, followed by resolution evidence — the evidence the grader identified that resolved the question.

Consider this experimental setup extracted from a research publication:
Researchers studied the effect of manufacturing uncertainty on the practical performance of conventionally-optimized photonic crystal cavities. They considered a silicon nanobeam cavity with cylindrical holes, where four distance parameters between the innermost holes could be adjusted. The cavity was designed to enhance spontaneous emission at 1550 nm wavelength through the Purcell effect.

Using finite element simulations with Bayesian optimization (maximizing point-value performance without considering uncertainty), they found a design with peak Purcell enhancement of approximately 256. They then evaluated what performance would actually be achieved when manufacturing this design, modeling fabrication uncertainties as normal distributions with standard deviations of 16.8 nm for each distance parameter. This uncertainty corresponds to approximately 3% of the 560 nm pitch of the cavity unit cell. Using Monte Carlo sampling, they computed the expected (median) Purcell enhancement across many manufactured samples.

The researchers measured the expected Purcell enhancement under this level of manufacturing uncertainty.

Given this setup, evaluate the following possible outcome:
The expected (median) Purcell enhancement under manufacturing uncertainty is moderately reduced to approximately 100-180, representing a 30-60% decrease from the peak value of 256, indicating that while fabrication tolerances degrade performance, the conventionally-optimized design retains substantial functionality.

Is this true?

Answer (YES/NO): NO